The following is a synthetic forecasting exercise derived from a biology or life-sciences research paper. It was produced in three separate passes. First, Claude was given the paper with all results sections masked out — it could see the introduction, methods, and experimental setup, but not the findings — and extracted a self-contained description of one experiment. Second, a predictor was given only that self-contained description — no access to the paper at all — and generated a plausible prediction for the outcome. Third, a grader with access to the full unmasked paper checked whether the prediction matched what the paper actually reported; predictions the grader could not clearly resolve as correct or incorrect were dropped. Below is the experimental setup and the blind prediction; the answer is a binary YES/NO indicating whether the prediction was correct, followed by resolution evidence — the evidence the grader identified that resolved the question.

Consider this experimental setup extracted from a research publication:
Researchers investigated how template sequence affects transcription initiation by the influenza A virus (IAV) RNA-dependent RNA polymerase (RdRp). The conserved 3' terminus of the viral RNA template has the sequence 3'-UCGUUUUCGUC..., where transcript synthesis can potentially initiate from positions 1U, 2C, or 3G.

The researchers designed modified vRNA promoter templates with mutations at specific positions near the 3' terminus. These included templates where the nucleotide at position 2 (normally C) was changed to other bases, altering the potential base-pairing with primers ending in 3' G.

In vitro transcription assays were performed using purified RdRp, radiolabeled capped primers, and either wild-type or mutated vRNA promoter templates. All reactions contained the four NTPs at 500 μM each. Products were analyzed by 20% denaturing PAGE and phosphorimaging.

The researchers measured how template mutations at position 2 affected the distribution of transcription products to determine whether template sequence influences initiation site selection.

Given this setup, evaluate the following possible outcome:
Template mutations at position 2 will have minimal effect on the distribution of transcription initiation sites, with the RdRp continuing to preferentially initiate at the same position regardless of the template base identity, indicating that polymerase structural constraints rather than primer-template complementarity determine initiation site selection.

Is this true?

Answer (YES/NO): NO